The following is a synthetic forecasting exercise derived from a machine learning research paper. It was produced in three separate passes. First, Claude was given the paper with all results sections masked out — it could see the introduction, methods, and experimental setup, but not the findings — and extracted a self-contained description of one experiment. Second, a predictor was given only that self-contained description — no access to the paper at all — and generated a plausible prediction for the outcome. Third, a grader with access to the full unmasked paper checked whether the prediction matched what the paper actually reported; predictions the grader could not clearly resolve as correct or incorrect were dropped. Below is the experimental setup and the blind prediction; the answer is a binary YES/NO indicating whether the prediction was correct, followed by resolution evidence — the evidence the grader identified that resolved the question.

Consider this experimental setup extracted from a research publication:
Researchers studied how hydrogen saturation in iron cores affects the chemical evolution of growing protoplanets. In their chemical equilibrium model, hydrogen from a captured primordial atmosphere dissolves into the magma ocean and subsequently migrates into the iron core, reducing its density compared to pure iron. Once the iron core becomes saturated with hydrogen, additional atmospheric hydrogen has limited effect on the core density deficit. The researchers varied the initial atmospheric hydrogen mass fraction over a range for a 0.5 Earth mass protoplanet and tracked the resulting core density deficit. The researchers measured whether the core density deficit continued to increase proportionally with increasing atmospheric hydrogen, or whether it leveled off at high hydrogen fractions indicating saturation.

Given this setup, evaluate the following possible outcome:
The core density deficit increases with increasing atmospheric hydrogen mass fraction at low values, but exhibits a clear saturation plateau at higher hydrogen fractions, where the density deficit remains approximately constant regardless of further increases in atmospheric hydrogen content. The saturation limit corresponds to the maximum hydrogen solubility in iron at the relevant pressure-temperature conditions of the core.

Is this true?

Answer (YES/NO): NO